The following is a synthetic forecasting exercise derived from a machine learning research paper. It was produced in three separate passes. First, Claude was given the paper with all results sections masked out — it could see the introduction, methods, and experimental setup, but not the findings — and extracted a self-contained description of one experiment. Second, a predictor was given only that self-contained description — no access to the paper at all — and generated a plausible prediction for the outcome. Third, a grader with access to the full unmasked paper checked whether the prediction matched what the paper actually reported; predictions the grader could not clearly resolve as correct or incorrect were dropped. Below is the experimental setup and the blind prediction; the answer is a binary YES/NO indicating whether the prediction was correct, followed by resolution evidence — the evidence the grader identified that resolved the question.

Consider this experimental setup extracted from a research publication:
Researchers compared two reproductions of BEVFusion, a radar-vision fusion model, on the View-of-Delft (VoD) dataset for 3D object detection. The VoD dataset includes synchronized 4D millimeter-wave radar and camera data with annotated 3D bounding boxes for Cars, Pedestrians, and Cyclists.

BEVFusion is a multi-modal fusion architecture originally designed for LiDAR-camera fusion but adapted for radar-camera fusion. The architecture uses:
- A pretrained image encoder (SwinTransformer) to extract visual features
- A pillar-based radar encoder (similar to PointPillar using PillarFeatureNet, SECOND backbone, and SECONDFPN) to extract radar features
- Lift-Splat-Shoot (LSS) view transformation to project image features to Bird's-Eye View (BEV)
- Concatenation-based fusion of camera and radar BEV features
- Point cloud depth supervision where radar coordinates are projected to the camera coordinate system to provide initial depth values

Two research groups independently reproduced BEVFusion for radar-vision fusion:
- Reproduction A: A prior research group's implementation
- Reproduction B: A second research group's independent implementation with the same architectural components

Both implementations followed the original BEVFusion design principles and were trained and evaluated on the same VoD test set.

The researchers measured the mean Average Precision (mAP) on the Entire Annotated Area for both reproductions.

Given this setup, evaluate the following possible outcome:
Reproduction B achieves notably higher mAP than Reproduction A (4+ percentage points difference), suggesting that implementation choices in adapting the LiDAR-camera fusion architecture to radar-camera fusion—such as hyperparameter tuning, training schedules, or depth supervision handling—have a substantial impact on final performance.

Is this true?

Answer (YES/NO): YES